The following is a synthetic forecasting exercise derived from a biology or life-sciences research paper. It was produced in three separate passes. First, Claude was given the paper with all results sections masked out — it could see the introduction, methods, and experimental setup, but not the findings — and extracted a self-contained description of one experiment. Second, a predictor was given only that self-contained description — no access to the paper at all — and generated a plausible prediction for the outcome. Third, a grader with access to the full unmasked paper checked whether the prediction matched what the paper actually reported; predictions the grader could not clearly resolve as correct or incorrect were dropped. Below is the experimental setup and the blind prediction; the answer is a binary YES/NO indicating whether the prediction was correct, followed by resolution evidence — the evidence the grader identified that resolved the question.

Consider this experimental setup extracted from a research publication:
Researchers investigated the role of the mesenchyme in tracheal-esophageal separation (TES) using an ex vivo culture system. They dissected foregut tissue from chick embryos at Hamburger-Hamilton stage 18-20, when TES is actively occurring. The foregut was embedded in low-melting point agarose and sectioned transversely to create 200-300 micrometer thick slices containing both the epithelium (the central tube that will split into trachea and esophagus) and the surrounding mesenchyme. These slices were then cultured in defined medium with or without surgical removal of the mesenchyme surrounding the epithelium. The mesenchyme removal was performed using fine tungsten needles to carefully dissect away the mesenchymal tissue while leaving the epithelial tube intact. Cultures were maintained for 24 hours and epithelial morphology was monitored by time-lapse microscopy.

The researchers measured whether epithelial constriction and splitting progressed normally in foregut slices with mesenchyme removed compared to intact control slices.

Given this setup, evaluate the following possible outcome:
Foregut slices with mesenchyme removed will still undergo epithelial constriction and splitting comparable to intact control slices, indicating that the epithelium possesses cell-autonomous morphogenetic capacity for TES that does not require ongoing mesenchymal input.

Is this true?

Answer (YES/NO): NO